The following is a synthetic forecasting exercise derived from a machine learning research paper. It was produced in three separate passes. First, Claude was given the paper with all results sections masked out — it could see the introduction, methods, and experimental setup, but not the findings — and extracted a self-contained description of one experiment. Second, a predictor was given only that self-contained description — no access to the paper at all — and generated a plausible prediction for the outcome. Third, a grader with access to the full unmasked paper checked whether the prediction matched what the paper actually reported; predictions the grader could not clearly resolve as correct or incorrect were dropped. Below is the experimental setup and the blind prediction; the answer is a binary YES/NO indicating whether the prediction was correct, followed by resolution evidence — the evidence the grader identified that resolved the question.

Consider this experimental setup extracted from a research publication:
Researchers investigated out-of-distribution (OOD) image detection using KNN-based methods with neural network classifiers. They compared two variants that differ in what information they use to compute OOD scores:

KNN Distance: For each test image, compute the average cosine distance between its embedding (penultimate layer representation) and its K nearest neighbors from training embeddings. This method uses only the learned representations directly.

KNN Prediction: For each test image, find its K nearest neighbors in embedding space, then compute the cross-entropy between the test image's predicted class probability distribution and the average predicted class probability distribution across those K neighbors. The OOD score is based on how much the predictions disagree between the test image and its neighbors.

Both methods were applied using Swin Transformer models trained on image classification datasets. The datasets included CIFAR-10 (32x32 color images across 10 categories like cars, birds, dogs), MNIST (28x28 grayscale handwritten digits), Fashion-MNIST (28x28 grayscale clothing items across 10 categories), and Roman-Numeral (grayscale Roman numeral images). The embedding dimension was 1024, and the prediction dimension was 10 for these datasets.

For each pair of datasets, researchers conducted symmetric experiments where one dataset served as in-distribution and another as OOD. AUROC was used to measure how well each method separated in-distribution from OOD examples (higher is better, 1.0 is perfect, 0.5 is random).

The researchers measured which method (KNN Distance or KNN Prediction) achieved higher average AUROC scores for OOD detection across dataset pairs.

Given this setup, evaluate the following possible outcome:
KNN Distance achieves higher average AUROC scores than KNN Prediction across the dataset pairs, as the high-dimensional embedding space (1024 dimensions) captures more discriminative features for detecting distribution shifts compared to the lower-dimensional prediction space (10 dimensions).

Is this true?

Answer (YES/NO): YES